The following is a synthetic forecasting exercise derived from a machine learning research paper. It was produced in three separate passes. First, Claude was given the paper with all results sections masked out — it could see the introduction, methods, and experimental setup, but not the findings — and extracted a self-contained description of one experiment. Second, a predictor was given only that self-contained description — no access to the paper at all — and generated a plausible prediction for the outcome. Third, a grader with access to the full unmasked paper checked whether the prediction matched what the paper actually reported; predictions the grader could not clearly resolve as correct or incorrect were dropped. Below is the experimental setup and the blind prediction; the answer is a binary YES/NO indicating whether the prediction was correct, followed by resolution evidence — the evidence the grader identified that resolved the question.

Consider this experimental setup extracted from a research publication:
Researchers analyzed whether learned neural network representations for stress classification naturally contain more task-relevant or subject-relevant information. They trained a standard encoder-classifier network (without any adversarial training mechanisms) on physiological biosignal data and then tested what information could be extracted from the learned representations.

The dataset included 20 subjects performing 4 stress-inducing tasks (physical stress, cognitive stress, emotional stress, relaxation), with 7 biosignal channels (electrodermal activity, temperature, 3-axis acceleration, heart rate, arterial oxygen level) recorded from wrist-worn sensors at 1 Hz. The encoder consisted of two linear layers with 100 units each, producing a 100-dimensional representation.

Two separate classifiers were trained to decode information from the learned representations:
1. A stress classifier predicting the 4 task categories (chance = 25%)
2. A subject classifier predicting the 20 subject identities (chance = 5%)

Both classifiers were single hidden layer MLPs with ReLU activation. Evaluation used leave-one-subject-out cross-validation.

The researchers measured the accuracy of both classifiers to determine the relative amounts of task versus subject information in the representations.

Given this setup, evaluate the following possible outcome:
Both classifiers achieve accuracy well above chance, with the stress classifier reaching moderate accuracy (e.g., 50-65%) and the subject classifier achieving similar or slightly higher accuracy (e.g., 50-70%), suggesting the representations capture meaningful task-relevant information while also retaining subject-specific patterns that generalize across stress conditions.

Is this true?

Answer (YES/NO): NO